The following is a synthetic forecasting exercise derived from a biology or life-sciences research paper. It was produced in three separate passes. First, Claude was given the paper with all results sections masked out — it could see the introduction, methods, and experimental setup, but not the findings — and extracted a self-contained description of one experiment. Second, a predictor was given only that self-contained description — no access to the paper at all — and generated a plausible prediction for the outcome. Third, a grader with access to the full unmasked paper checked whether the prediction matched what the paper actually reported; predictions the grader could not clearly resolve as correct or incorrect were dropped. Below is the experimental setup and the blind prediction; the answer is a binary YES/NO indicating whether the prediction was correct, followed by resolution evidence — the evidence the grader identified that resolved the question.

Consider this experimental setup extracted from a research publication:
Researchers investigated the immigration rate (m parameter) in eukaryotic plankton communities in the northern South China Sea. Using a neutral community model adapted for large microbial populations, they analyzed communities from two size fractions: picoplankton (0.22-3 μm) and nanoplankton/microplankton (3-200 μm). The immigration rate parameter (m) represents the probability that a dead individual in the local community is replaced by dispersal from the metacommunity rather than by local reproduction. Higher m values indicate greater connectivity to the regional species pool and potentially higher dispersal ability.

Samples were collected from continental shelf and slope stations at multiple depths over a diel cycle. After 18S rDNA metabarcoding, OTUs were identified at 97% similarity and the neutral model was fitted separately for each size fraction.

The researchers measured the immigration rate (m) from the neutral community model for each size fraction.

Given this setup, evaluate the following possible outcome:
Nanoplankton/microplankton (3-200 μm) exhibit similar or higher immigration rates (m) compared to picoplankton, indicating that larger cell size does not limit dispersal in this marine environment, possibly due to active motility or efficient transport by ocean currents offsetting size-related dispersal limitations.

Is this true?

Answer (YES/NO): NO